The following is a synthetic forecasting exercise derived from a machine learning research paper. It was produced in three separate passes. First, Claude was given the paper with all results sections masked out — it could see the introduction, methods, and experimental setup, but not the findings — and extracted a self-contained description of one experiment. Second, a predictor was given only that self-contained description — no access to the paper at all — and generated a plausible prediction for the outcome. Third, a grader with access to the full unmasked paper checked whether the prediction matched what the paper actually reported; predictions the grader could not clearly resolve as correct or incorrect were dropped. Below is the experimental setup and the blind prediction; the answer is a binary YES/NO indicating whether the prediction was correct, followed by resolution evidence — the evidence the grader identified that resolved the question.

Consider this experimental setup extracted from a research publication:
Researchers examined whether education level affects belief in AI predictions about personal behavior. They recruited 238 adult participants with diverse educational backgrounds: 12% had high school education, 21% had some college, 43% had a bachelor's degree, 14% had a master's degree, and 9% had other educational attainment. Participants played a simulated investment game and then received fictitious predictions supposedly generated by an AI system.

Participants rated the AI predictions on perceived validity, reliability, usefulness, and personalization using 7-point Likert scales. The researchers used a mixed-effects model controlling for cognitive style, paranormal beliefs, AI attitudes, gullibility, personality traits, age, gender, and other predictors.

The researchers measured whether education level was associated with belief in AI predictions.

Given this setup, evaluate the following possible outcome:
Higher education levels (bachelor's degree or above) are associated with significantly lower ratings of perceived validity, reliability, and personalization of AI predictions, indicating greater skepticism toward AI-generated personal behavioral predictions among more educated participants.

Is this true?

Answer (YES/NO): NO